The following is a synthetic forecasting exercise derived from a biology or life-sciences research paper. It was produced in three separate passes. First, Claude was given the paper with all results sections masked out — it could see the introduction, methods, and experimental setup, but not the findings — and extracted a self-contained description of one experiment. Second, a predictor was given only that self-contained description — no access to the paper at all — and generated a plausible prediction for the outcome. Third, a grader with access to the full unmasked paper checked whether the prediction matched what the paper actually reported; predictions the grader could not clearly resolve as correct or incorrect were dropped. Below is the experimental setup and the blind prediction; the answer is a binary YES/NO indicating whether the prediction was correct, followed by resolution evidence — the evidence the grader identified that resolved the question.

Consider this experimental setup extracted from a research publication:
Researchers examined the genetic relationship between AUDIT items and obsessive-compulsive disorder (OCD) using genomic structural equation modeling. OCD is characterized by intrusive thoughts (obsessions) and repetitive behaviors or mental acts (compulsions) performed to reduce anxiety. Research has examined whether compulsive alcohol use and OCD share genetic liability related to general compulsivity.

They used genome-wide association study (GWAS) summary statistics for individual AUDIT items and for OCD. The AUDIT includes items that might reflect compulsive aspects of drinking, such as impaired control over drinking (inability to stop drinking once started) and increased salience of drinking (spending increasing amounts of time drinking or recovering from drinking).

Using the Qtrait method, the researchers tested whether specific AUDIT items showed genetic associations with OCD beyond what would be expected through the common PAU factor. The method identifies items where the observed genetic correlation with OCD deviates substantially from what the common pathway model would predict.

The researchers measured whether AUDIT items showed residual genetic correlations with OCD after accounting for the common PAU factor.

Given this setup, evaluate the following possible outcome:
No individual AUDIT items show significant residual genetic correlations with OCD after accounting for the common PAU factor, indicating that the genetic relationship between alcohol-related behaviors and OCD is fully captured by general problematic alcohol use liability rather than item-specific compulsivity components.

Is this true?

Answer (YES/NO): NO